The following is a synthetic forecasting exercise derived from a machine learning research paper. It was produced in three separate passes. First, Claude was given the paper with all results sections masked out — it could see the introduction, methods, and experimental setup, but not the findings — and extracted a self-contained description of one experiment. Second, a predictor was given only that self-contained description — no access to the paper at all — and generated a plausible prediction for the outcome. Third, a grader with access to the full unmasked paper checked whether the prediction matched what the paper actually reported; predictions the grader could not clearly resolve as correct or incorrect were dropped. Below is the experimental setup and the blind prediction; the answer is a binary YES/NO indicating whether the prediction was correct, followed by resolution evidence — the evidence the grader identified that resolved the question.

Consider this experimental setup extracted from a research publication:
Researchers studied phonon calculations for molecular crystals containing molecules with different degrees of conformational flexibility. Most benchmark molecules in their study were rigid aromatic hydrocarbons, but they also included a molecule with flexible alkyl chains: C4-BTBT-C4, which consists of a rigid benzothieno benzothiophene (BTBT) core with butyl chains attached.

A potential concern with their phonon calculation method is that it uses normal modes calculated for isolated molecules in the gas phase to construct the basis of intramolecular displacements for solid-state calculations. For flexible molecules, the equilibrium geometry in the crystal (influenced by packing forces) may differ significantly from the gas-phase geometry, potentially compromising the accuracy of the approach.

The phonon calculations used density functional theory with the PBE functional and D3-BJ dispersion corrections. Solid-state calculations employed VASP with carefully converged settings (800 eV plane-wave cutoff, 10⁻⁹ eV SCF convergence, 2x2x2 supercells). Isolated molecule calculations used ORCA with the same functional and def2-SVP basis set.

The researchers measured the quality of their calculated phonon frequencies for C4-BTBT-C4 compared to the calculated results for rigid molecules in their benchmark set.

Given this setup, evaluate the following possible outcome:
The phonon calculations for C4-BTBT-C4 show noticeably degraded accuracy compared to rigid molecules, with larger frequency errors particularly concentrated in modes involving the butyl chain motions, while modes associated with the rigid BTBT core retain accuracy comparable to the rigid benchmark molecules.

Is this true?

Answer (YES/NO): NO